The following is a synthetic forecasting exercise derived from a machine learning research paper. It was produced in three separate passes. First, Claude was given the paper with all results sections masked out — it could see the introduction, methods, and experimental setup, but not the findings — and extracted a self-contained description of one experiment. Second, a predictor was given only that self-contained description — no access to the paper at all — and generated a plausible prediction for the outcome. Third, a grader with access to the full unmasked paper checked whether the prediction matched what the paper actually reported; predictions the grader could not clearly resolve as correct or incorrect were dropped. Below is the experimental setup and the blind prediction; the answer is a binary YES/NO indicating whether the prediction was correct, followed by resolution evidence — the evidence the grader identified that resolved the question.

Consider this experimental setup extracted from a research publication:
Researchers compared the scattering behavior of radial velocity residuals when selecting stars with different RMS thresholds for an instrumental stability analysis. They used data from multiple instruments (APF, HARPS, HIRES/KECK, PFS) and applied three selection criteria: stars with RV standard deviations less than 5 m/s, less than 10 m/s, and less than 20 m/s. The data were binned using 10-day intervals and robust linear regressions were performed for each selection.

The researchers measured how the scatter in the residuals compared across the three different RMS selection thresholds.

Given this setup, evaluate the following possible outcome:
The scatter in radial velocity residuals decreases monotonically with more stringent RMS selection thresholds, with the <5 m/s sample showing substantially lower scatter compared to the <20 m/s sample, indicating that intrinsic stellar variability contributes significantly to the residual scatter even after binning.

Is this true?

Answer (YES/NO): NO